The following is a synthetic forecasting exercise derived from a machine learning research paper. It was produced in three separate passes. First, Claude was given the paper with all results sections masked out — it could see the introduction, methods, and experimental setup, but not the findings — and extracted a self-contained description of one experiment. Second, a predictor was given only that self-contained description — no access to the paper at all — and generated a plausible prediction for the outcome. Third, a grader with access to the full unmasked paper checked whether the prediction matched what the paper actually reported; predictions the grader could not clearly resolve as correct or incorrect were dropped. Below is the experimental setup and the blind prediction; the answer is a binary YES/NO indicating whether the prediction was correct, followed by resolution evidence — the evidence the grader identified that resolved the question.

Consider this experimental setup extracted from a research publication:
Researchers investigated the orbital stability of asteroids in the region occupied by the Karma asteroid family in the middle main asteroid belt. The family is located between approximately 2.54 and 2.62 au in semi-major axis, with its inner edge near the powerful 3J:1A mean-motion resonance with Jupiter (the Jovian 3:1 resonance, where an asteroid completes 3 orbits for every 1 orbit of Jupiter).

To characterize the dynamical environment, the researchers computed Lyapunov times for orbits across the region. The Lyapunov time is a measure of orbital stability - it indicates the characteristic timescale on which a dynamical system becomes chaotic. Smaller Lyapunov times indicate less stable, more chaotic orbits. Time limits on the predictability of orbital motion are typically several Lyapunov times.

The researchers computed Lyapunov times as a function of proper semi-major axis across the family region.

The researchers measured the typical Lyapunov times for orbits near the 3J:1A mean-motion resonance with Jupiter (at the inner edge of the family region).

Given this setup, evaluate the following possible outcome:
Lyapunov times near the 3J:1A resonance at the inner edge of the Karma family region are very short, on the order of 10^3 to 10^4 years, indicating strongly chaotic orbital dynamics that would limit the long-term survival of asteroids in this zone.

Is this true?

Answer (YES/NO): YES